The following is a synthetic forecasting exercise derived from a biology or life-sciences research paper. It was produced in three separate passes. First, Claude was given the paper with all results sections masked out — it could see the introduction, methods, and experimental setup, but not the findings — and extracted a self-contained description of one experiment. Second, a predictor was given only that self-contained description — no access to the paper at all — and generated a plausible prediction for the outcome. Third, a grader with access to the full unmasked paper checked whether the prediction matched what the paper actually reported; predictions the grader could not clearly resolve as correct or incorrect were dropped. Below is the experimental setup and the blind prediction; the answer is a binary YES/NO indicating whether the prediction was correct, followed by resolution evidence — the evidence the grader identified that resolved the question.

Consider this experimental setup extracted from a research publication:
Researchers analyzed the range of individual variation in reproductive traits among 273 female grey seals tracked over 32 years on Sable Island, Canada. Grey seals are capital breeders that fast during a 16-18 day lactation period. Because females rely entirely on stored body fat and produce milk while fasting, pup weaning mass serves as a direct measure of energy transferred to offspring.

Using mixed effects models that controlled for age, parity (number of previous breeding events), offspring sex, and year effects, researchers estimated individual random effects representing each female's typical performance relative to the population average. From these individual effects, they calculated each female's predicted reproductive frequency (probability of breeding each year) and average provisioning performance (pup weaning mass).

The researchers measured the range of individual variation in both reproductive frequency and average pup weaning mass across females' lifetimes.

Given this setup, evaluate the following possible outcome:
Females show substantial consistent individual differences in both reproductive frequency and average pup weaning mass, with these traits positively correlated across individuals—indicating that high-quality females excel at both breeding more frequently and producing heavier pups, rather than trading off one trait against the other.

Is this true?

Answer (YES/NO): YES